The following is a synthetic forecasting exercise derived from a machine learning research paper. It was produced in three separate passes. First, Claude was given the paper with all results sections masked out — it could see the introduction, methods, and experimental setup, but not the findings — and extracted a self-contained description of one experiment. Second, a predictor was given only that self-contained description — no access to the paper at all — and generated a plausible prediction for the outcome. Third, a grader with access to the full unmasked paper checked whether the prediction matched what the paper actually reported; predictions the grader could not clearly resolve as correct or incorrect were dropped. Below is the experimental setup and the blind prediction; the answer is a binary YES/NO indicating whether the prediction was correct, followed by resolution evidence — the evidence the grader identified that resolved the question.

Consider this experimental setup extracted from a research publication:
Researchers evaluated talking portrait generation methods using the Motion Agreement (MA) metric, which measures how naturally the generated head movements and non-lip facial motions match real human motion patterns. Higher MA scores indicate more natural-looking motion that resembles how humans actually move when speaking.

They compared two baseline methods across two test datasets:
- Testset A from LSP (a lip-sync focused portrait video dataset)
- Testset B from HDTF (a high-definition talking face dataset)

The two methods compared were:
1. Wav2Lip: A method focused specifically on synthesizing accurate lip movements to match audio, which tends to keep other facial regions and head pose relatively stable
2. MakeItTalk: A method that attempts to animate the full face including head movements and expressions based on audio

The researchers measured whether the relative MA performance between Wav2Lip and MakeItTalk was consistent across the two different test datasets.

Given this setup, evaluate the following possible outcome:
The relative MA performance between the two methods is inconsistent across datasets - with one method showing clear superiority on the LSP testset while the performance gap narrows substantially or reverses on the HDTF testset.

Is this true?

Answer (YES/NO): YES